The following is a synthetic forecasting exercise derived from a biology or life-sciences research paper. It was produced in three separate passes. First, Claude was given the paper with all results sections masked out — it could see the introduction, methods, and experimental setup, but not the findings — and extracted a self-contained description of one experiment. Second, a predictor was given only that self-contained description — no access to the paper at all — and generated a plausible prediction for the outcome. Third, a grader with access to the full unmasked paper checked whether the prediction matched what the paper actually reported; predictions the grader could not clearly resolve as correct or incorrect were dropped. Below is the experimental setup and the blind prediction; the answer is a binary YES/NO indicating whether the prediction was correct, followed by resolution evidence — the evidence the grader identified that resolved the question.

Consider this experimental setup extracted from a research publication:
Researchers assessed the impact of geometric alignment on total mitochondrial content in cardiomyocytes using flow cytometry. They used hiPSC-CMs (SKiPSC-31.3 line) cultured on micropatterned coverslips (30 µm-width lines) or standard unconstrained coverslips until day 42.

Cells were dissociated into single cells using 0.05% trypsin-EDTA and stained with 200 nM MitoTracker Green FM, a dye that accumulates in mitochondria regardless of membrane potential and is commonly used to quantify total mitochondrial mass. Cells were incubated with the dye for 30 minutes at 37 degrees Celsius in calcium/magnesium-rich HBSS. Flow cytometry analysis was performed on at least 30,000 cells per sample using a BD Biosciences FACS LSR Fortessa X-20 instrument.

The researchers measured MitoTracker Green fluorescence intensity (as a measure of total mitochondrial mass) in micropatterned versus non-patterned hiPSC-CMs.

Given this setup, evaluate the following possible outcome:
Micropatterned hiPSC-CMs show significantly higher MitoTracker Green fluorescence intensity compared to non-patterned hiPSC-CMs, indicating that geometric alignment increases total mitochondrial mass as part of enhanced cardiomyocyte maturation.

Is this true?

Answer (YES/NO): NO